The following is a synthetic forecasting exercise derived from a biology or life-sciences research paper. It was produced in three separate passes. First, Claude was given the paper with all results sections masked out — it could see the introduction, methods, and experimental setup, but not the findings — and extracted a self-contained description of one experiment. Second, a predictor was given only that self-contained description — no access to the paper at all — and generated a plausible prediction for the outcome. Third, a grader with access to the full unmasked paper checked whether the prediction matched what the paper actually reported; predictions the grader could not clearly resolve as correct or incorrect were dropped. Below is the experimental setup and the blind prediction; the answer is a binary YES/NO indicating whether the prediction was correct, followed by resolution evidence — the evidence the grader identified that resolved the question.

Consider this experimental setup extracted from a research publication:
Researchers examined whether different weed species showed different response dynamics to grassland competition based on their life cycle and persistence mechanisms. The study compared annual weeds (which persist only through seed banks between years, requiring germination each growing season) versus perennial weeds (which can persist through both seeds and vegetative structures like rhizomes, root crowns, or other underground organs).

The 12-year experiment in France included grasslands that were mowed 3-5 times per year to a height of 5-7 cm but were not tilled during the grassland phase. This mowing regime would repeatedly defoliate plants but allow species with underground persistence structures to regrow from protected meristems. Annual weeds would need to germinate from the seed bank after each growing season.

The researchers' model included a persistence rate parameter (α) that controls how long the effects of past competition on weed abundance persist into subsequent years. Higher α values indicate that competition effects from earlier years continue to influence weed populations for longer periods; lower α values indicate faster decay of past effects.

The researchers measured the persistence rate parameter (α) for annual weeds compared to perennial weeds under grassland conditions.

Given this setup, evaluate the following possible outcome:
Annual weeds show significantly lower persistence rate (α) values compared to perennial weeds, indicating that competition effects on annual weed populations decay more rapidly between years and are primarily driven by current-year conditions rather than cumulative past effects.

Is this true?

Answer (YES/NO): YES